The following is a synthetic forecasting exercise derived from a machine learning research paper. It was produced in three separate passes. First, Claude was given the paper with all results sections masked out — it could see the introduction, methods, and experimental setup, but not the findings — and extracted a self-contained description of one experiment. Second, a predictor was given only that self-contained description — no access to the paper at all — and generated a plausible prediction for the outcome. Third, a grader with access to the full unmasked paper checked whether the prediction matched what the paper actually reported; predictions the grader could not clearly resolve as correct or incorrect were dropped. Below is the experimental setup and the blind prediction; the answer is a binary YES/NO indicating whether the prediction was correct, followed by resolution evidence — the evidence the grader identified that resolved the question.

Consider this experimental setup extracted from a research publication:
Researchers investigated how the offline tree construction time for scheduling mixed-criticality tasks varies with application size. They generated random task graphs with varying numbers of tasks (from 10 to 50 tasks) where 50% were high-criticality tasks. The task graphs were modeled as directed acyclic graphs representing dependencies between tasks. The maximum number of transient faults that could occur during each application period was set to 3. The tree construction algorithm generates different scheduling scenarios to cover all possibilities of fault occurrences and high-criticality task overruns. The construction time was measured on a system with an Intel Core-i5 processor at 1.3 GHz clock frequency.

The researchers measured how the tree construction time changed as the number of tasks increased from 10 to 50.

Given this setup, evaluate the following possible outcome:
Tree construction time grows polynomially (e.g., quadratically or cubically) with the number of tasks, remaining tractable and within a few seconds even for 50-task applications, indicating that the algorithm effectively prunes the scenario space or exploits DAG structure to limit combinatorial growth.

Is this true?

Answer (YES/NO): NO